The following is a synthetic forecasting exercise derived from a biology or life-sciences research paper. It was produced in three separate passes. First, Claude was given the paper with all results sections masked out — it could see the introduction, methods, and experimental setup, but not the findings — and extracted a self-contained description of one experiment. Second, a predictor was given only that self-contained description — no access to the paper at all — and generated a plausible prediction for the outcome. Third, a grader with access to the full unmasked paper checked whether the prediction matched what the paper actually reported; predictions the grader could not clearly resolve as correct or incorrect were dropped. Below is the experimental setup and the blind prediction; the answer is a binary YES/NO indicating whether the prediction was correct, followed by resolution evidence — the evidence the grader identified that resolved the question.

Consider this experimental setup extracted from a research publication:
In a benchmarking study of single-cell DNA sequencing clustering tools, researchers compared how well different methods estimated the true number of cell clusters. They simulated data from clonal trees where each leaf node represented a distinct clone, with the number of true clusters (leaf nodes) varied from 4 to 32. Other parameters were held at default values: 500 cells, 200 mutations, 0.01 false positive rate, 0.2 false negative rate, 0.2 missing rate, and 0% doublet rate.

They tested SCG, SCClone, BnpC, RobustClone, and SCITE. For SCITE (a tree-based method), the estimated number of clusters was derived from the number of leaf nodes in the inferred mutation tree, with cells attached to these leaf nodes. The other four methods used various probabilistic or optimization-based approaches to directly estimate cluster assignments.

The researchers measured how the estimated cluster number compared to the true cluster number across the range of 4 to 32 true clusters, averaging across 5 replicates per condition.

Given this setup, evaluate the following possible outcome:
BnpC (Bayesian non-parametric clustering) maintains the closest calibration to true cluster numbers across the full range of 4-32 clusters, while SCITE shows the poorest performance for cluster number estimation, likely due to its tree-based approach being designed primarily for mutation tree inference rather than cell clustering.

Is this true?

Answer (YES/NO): NO